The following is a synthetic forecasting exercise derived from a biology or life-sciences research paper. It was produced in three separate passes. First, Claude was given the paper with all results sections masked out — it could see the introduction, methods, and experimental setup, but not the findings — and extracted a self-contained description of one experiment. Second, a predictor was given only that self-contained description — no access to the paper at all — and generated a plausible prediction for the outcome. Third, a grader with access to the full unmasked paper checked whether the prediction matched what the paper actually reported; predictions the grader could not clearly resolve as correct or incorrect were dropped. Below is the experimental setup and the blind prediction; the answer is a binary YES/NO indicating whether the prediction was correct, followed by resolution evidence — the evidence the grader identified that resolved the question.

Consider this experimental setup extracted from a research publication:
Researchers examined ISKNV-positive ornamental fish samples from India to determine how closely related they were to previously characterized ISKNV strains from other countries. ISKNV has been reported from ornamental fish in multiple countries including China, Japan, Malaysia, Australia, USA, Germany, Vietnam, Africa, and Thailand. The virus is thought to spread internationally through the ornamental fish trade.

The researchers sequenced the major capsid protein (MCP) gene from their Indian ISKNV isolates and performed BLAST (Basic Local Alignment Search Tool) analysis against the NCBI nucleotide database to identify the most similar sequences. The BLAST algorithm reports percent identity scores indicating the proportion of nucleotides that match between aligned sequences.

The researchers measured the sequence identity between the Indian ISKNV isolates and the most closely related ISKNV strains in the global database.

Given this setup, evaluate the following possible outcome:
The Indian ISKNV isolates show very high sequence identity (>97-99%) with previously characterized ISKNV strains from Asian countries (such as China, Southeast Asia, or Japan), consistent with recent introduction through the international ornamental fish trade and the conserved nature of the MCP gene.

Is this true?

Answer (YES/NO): YES